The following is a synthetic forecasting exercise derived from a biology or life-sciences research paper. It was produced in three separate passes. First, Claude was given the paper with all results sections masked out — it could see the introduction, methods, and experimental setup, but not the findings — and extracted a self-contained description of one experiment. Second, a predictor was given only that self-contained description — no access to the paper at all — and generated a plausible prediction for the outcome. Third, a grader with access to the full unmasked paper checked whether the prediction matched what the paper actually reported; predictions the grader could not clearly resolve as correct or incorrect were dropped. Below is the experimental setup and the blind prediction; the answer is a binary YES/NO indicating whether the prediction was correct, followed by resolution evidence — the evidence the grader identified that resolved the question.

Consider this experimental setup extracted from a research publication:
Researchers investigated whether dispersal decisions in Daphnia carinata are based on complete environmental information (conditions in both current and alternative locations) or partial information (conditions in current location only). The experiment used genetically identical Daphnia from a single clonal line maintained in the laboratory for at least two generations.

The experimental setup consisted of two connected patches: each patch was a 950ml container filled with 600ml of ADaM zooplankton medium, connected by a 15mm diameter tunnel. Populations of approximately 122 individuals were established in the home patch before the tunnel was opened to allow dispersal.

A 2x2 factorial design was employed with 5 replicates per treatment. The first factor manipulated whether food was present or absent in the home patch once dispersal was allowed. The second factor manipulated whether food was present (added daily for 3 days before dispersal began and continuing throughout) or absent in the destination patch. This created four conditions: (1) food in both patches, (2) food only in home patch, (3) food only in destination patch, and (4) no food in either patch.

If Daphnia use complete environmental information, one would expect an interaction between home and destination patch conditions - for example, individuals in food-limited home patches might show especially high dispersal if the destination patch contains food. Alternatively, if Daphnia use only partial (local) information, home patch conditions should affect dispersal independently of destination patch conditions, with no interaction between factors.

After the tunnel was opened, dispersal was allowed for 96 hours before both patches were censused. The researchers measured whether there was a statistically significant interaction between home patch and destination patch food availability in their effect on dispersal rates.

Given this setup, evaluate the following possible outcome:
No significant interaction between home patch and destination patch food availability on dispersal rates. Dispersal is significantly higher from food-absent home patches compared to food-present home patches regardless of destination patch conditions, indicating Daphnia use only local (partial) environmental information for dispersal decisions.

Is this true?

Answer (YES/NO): YES